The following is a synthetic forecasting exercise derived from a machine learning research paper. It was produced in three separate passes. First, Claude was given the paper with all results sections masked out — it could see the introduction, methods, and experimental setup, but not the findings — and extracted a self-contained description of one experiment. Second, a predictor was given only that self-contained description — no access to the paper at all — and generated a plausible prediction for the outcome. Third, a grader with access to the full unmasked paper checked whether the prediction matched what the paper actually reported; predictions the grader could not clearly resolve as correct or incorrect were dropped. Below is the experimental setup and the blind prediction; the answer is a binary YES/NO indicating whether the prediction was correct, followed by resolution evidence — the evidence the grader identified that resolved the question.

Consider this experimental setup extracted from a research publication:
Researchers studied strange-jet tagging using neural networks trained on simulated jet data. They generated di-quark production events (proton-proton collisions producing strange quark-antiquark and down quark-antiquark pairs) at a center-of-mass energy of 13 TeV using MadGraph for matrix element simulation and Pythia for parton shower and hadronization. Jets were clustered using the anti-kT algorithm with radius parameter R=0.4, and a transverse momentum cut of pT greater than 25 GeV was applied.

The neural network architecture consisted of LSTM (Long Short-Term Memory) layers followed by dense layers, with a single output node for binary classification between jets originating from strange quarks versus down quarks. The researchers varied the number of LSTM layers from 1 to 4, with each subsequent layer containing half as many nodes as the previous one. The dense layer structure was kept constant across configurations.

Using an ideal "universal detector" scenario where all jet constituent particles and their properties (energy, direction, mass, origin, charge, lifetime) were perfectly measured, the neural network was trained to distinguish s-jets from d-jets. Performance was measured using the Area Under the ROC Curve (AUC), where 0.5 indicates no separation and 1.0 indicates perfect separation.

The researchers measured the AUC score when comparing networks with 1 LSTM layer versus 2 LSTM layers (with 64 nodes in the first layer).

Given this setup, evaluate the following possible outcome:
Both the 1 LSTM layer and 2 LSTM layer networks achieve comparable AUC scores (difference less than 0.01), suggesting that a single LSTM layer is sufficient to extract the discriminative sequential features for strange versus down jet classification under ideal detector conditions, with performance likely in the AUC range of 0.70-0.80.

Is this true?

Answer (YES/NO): NO